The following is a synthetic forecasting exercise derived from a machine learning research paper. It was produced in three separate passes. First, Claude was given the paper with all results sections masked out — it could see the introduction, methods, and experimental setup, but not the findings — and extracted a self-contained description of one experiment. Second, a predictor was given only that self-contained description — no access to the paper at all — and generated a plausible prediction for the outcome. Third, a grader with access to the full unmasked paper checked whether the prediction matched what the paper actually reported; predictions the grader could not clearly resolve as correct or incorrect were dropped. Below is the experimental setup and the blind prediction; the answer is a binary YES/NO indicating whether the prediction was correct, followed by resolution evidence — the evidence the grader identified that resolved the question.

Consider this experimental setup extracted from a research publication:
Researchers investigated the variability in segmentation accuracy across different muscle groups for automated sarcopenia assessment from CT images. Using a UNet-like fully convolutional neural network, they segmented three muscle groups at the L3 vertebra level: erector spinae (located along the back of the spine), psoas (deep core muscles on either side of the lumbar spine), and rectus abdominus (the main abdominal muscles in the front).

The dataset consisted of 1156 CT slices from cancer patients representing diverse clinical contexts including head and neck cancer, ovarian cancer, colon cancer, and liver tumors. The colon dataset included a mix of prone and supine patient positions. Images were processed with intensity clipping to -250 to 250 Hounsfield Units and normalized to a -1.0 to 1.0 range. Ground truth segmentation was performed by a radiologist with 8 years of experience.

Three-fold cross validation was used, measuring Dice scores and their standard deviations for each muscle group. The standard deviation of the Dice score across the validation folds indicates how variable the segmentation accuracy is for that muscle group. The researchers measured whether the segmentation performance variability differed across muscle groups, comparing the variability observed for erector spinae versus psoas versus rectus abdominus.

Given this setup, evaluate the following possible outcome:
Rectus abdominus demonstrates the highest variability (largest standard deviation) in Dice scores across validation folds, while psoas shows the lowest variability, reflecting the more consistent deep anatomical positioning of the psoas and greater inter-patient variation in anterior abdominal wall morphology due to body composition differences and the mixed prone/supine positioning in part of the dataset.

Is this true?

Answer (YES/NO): NO